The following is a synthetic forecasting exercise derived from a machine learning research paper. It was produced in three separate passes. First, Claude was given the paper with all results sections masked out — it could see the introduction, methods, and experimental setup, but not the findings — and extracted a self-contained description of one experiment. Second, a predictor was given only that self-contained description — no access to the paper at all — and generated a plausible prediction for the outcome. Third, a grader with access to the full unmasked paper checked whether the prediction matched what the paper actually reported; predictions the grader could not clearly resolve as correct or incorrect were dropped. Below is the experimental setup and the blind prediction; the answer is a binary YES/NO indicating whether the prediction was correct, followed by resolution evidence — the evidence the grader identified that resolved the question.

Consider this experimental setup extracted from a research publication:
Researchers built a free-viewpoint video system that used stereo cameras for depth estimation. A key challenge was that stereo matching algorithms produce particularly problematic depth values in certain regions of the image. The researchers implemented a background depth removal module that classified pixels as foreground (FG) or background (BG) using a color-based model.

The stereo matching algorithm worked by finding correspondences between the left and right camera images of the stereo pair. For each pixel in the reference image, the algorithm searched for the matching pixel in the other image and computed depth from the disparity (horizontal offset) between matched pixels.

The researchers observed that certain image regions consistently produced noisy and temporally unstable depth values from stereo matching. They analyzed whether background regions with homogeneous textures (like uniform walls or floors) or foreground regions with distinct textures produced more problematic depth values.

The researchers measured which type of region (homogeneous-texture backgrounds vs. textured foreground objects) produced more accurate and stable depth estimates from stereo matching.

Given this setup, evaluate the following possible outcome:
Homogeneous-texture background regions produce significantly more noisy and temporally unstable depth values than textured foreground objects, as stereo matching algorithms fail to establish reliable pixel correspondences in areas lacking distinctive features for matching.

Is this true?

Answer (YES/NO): YES